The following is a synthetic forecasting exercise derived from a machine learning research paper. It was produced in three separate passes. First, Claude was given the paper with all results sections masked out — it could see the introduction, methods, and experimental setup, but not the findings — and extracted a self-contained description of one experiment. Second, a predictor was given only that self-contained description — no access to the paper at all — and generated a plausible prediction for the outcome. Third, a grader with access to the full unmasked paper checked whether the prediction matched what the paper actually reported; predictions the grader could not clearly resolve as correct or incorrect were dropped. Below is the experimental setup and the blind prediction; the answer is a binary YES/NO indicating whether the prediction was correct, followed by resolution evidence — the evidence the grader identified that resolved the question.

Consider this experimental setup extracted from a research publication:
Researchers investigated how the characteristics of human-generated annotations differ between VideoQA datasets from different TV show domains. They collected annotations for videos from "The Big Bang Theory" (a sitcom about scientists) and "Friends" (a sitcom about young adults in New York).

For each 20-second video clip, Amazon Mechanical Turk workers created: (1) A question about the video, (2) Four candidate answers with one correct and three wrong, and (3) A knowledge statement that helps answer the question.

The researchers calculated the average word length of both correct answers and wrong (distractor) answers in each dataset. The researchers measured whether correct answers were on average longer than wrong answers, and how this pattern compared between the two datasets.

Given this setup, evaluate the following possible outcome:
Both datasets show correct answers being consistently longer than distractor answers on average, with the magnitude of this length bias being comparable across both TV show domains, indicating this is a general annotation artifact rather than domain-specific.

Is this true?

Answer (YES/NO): NO